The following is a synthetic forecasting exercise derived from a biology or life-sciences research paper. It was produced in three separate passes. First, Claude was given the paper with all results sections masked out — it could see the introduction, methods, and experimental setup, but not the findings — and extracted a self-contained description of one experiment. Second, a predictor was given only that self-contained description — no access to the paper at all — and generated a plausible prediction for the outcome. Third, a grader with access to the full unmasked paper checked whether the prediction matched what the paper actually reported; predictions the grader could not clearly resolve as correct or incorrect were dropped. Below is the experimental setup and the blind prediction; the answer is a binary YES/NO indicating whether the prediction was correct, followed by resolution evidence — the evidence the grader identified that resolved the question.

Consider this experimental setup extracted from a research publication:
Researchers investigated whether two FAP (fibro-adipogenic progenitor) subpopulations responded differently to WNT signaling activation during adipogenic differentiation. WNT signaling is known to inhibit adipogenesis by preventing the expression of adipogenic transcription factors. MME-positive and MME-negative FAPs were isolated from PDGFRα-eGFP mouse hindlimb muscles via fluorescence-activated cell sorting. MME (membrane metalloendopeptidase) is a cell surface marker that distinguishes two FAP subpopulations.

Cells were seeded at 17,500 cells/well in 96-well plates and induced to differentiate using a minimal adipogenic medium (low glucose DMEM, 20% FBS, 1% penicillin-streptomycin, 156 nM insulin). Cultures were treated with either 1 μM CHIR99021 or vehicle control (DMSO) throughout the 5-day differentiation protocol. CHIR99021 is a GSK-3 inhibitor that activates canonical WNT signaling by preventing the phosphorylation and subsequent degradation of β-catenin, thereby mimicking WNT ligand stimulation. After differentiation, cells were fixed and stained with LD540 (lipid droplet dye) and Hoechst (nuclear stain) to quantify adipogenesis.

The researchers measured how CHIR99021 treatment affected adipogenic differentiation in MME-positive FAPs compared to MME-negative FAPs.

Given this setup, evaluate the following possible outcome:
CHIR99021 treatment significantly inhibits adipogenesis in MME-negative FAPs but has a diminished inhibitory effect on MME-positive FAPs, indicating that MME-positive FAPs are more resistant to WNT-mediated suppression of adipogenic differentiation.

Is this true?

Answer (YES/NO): YES